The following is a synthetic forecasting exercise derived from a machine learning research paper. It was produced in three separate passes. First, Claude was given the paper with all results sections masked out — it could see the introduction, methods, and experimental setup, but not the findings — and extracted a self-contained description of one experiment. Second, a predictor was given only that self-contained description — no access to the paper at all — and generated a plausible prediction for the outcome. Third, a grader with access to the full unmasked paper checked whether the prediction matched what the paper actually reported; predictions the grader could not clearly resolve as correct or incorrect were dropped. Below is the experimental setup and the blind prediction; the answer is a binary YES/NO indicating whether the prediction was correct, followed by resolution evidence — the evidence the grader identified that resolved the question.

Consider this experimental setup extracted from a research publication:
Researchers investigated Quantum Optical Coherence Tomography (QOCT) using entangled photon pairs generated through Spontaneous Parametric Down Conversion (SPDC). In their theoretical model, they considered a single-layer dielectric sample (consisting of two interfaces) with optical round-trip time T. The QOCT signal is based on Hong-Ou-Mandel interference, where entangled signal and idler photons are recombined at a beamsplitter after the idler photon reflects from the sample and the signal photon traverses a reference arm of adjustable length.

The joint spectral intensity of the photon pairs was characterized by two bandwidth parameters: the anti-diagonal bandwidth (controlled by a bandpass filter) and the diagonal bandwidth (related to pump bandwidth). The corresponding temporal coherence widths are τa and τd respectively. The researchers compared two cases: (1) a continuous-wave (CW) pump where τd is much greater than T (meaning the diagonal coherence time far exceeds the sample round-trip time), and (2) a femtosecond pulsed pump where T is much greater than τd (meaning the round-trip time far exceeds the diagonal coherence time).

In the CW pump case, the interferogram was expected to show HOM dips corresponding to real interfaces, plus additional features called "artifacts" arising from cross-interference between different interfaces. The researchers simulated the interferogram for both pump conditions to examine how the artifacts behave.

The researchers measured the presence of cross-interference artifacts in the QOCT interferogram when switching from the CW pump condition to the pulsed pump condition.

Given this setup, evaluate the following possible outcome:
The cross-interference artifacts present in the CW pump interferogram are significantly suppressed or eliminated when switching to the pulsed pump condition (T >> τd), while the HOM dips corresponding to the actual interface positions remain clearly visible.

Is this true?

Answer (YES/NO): YES